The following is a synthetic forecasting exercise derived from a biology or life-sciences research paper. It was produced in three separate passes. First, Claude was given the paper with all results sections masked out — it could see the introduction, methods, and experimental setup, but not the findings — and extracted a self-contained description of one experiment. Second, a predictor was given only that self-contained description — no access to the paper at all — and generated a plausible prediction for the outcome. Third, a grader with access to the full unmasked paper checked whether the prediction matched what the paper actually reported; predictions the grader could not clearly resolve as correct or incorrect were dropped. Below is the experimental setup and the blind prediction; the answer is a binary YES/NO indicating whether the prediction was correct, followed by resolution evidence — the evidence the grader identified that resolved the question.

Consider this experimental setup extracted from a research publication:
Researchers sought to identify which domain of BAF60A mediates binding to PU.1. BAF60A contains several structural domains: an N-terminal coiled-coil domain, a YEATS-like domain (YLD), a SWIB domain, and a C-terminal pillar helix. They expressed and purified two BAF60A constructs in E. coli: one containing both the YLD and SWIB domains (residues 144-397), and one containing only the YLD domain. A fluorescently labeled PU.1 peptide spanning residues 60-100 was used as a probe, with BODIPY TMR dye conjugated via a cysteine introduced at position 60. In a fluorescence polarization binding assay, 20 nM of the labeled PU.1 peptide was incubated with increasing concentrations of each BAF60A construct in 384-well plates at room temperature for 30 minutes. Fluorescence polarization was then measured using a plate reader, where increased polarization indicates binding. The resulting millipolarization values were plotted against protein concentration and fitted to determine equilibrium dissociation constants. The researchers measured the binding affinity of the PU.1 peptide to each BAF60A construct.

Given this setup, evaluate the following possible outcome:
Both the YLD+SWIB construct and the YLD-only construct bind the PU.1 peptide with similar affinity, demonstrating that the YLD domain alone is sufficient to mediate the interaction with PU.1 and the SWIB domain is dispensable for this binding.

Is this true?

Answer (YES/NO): NO